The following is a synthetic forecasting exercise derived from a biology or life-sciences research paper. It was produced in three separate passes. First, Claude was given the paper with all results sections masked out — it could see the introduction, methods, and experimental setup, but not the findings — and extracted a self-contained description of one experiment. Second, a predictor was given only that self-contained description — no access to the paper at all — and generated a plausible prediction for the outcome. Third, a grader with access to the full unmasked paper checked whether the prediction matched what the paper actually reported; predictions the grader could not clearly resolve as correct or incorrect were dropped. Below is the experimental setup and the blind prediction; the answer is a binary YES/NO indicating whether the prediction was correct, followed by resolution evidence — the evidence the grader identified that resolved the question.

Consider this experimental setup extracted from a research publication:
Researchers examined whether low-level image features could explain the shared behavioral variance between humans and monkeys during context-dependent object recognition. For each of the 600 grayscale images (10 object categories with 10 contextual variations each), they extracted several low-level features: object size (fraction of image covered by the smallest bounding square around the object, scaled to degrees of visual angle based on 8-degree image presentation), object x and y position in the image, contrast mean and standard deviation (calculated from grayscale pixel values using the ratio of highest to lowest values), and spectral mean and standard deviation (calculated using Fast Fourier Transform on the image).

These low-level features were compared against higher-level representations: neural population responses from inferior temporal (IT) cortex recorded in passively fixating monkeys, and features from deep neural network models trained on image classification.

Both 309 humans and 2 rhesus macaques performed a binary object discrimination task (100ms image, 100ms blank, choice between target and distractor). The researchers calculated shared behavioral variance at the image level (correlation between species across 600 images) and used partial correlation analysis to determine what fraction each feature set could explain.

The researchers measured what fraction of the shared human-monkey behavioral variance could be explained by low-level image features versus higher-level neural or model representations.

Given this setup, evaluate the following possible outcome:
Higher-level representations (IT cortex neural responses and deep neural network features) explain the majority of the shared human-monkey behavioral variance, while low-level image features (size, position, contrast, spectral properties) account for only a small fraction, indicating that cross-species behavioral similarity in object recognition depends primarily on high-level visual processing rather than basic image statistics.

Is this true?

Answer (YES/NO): YES